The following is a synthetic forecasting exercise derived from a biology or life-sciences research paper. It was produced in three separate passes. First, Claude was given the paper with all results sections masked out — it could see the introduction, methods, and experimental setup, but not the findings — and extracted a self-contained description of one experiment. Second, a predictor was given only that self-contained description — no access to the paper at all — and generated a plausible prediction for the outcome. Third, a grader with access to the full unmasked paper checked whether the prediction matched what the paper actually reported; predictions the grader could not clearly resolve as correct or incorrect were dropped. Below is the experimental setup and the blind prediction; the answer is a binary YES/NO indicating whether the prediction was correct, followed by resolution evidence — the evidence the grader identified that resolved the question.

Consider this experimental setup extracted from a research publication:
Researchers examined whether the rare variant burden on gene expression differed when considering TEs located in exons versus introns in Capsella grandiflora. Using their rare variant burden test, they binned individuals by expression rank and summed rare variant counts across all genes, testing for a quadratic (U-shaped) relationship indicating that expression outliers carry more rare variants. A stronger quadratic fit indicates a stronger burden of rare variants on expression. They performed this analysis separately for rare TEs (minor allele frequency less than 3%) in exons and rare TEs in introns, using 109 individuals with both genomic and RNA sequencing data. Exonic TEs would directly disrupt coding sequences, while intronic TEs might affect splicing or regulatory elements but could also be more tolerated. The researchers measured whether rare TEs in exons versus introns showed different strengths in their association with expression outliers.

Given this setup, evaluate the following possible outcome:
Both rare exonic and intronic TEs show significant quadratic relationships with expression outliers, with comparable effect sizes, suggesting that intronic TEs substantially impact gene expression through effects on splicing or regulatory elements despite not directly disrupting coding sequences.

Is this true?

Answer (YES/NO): NO